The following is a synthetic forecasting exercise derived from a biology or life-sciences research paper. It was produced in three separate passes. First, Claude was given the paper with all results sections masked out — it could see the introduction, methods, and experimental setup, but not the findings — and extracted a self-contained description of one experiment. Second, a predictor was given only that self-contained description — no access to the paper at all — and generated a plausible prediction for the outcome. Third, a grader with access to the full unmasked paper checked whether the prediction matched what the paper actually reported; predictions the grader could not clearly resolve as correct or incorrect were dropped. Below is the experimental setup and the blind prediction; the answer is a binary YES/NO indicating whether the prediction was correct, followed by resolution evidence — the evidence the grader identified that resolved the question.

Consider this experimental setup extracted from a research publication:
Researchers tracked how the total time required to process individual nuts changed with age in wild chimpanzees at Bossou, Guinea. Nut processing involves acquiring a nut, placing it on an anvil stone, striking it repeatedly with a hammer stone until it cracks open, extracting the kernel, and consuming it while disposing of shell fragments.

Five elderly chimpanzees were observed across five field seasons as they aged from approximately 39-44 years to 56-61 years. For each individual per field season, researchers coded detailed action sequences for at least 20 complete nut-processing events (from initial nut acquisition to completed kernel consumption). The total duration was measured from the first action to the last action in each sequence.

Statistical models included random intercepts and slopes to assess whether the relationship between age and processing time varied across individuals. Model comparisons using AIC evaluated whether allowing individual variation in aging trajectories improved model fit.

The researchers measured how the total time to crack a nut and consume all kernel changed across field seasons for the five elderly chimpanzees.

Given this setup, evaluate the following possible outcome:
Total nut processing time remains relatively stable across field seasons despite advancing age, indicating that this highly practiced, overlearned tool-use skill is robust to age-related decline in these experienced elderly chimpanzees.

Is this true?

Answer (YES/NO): NO